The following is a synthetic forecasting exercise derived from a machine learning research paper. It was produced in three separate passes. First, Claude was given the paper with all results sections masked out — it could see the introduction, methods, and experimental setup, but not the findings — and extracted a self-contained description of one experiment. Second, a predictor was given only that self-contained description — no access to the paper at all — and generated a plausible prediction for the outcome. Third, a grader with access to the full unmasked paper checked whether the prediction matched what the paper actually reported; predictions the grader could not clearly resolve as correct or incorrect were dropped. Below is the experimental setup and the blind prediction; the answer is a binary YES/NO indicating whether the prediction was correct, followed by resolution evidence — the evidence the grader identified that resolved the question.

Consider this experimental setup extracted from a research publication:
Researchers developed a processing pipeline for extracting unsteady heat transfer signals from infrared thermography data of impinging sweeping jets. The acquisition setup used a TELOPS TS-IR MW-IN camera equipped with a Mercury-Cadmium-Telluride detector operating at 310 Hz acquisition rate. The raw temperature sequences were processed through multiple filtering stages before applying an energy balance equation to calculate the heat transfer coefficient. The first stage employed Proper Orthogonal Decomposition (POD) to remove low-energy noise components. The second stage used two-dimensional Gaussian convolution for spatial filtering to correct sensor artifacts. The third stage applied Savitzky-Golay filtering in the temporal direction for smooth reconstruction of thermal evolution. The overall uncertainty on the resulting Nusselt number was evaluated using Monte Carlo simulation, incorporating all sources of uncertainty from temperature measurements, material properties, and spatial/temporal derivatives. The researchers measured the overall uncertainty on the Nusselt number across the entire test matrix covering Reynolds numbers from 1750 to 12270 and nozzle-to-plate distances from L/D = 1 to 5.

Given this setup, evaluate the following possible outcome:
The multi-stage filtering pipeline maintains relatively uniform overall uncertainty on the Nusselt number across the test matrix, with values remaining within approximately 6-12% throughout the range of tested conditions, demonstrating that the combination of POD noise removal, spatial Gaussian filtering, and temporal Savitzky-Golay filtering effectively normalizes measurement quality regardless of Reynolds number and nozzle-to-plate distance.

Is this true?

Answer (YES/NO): NO